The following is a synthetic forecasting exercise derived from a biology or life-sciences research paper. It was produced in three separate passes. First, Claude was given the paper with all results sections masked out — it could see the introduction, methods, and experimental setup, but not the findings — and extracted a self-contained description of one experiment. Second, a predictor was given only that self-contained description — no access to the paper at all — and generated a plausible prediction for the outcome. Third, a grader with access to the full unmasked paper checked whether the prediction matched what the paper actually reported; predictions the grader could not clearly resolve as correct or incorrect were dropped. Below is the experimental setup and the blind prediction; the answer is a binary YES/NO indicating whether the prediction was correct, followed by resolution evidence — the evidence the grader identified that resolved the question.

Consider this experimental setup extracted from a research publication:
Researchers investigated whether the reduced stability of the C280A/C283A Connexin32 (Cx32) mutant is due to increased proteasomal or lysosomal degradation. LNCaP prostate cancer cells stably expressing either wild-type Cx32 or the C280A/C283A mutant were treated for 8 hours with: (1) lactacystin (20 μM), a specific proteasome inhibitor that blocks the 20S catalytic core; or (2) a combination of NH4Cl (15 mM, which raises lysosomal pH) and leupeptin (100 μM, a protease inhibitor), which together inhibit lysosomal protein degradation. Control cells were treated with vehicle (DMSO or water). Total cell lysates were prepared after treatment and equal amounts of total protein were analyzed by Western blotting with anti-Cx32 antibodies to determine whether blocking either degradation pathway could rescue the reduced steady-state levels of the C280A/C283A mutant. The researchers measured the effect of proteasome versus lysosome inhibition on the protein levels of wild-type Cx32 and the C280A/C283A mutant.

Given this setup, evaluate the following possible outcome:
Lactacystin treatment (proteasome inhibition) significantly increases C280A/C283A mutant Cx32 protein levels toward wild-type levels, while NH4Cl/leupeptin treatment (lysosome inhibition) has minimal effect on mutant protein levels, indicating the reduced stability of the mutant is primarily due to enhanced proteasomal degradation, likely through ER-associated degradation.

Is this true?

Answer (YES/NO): NO